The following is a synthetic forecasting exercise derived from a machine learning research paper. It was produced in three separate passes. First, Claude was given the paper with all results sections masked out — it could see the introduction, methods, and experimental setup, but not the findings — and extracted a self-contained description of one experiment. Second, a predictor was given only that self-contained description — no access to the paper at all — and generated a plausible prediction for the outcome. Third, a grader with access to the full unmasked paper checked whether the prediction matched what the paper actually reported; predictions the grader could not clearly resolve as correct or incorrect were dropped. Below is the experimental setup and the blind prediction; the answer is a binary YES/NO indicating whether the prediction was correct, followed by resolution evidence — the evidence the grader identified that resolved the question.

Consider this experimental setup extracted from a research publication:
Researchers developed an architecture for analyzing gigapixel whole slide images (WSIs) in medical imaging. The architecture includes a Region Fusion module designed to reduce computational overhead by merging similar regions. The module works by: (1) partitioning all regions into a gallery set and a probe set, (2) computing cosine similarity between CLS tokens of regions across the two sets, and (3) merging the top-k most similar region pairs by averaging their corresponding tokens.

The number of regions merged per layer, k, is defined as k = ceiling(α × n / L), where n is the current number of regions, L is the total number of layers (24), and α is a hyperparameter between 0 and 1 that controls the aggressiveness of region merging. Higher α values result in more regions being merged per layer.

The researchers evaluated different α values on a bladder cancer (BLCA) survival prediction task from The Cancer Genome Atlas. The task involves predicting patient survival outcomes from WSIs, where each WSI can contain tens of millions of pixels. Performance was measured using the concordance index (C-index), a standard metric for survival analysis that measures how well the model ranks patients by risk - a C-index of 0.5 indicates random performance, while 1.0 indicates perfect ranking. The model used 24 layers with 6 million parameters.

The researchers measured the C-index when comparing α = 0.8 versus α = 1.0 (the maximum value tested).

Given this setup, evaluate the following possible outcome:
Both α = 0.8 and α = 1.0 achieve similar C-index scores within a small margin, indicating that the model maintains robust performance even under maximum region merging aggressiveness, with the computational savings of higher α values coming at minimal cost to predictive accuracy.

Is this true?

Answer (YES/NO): NO